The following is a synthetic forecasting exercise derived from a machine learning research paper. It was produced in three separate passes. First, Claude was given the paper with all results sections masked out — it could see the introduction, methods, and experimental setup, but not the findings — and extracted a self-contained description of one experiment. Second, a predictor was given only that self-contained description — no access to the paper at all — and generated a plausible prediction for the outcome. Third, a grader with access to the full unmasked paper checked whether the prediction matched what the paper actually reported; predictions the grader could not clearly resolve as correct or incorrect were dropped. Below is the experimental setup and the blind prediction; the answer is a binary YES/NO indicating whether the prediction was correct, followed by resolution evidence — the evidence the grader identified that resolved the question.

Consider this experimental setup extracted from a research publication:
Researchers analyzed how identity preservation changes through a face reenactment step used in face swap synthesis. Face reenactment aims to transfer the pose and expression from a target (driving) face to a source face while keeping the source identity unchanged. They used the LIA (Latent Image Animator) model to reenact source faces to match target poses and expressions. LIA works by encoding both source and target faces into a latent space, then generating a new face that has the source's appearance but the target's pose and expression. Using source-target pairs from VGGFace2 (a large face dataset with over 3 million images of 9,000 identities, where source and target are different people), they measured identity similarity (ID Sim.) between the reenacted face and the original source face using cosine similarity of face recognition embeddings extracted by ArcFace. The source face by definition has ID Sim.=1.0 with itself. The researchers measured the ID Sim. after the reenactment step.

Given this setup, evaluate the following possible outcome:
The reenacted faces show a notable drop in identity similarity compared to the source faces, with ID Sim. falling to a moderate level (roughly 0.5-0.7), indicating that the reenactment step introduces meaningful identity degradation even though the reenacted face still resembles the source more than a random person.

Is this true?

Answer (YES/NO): YES